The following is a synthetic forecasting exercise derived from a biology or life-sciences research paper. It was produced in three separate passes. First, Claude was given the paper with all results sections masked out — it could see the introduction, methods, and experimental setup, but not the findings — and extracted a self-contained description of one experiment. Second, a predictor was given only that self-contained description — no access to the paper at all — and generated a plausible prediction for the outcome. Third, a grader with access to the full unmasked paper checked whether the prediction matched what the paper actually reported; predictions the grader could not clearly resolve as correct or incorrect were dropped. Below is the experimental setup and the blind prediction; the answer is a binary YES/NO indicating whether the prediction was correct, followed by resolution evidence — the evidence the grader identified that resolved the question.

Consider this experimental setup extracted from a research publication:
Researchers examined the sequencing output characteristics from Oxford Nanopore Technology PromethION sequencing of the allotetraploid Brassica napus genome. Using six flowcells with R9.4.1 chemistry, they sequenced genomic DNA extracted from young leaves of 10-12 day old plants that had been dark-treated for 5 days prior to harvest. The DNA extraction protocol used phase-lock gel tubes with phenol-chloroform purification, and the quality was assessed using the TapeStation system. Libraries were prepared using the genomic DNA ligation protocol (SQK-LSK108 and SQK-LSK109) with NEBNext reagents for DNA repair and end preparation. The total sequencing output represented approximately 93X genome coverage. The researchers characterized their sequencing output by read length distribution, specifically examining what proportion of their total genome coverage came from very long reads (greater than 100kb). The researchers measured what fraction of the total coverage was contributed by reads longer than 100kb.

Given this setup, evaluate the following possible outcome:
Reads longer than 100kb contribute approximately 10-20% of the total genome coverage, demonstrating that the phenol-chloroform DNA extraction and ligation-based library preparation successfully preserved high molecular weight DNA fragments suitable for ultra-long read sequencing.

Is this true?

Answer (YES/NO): NO